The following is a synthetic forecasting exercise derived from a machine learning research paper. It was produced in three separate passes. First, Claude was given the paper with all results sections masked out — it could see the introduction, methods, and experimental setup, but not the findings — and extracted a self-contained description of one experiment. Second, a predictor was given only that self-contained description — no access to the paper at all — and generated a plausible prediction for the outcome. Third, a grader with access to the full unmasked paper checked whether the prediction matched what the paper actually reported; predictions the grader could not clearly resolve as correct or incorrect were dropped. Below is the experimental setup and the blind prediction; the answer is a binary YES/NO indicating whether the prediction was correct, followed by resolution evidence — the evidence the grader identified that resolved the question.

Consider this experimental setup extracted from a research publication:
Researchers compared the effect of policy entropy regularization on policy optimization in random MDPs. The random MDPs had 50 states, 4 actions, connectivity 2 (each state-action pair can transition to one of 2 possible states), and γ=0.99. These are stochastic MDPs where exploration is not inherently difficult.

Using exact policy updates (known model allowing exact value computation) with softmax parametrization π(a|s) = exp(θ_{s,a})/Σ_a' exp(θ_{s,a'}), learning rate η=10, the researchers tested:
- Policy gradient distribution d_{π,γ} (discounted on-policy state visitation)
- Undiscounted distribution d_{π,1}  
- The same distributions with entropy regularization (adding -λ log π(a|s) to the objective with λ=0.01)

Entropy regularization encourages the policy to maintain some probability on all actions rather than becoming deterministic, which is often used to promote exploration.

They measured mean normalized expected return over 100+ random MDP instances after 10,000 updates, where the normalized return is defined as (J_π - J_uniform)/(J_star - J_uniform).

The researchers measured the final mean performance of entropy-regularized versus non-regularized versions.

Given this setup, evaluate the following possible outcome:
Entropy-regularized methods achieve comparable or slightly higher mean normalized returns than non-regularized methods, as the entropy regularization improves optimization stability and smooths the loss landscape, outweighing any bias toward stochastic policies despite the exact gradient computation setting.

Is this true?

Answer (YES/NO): NO